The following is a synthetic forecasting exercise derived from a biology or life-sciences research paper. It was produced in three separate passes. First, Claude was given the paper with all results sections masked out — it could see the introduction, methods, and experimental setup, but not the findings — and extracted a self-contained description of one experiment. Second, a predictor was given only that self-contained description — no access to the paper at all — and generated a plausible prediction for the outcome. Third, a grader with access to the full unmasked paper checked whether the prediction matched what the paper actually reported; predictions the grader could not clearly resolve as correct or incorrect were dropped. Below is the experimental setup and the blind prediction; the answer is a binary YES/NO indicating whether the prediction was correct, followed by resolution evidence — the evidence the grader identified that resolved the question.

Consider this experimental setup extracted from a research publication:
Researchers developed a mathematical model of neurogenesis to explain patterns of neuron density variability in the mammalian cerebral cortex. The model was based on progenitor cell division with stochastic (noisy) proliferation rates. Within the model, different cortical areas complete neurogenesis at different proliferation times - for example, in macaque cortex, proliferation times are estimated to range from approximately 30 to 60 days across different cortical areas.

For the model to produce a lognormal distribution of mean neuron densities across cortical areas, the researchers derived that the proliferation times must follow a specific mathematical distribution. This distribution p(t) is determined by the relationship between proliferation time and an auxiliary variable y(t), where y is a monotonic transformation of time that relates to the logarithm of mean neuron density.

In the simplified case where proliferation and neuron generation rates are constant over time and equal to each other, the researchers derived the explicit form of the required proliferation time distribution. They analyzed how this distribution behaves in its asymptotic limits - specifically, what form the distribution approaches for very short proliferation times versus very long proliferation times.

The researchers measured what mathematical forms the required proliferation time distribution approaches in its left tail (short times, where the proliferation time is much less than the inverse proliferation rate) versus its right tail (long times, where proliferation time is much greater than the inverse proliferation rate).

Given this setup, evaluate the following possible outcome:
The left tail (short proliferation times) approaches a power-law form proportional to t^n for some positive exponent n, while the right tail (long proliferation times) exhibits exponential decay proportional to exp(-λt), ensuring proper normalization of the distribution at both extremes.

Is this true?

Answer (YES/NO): NO